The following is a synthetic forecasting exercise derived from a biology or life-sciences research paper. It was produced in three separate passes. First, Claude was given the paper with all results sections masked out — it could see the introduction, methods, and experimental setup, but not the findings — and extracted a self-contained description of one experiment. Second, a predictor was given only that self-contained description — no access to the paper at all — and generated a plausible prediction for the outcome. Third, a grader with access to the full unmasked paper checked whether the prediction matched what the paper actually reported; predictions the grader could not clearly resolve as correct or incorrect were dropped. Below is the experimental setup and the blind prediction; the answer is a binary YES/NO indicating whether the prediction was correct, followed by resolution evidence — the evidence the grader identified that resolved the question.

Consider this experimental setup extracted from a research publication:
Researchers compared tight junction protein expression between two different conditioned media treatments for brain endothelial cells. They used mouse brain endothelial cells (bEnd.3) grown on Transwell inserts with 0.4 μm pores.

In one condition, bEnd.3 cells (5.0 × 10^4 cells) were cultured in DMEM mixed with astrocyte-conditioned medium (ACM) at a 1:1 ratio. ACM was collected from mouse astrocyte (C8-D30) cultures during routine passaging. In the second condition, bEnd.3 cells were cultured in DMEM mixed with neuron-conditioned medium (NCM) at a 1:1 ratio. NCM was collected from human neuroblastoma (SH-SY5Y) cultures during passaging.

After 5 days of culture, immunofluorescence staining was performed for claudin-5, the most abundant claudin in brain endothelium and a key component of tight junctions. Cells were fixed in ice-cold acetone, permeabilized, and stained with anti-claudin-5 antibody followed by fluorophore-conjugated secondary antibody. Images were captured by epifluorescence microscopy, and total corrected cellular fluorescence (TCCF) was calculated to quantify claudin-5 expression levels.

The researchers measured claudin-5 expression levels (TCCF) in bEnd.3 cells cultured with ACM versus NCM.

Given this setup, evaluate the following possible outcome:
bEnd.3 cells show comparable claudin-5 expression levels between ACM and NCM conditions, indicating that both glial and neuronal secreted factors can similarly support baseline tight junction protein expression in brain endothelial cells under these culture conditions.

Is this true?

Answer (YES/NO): YES